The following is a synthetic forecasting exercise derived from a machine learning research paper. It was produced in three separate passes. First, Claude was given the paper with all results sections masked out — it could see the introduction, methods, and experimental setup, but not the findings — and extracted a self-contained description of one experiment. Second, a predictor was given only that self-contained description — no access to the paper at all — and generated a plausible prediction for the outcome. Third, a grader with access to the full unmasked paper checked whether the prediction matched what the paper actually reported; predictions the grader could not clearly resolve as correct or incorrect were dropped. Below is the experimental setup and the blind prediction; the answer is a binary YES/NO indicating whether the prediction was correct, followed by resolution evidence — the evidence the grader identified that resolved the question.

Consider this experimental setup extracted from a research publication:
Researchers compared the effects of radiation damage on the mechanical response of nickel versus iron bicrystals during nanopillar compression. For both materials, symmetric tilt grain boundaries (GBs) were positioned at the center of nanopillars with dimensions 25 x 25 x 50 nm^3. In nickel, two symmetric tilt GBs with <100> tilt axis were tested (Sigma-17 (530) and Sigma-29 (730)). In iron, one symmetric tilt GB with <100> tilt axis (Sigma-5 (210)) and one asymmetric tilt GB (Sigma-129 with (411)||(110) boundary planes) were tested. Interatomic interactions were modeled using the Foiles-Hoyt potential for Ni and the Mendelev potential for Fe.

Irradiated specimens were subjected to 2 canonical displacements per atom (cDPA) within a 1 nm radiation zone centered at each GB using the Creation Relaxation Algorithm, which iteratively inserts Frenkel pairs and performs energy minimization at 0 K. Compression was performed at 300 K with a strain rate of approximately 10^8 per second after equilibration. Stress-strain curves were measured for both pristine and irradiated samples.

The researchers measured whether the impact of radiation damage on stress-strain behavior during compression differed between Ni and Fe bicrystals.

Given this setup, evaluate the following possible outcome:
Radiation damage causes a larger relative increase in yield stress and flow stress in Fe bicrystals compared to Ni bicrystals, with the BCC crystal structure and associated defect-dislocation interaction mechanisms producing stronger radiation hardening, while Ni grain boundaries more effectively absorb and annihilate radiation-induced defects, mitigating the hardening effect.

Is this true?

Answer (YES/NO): YES